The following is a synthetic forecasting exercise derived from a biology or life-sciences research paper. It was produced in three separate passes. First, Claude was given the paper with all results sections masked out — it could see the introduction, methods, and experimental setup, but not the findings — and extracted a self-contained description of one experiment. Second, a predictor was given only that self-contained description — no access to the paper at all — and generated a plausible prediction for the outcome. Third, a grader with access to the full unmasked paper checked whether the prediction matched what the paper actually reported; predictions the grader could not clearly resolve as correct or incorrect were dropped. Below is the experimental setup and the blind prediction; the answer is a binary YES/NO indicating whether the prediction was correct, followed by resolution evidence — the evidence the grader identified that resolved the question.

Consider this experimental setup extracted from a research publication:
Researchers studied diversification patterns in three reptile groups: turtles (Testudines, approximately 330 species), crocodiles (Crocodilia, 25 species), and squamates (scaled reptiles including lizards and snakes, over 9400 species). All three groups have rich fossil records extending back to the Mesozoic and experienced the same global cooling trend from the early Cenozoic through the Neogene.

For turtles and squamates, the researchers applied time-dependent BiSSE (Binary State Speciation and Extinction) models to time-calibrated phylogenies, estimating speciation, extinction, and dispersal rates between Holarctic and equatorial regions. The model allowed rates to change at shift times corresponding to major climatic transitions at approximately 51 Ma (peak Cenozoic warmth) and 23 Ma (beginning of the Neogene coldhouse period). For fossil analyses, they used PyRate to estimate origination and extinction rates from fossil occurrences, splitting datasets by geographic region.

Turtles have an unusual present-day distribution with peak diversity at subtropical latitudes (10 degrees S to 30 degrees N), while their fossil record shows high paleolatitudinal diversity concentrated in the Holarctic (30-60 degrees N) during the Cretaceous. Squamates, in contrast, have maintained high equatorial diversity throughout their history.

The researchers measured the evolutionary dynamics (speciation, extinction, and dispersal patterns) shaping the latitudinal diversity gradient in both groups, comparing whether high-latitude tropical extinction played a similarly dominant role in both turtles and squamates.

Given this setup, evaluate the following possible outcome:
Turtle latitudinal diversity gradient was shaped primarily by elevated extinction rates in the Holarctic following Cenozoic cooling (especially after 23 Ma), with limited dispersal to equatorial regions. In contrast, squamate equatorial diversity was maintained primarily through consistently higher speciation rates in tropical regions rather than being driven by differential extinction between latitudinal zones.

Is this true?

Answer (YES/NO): NO